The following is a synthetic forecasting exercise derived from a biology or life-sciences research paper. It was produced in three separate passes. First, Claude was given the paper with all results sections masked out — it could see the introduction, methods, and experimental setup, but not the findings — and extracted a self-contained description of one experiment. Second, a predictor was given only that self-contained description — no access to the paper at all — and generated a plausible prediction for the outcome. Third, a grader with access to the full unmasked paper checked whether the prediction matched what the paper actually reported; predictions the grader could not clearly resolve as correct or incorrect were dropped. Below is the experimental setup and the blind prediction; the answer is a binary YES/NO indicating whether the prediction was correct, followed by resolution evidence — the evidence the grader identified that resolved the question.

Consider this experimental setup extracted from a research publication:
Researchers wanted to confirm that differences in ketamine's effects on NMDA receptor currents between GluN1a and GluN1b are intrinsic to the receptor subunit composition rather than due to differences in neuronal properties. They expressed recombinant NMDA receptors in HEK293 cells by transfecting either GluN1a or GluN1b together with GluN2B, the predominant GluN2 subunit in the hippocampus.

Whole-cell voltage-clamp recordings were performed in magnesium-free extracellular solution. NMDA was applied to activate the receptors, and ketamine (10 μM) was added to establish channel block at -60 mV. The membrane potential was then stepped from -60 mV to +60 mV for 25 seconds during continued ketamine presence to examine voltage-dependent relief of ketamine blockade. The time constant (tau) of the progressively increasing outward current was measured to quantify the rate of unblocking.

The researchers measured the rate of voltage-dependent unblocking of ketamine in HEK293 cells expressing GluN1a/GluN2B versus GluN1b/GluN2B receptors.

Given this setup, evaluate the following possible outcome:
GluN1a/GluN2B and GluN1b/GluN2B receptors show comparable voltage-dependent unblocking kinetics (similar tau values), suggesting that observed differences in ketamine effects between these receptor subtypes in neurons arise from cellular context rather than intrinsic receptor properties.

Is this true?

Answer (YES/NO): NO